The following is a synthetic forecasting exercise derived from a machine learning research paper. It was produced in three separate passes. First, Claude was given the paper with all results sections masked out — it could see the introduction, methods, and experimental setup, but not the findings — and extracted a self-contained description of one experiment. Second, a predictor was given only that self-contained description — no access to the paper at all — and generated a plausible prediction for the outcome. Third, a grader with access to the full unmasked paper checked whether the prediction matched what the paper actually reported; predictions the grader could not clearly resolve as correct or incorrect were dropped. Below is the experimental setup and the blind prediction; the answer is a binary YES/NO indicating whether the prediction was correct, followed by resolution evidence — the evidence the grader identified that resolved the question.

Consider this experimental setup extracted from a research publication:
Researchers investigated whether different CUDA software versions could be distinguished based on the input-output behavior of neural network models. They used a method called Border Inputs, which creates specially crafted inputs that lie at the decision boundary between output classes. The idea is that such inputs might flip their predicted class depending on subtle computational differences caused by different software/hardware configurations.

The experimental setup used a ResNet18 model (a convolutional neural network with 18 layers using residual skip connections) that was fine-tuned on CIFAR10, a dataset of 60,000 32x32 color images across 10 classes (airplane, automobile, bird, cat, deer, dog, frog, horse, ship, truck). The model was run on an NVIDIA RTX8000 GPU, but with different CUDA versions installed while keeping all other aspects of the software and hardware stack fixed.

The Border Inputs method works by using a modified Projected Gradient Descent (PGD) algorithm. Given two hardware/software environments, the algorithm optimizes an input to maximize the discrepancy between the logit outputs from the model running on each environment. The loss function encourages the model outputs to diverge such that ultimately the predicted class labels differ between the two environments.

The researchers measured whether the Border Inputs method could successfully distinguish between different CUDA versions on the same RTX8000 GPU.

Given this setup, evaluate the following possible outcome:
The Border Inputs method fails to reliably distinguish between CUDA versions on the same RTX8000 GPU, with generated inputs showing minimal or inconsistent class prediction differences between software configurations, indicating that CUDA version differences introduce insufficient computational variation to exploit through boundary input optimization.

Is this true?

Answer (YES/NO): YES